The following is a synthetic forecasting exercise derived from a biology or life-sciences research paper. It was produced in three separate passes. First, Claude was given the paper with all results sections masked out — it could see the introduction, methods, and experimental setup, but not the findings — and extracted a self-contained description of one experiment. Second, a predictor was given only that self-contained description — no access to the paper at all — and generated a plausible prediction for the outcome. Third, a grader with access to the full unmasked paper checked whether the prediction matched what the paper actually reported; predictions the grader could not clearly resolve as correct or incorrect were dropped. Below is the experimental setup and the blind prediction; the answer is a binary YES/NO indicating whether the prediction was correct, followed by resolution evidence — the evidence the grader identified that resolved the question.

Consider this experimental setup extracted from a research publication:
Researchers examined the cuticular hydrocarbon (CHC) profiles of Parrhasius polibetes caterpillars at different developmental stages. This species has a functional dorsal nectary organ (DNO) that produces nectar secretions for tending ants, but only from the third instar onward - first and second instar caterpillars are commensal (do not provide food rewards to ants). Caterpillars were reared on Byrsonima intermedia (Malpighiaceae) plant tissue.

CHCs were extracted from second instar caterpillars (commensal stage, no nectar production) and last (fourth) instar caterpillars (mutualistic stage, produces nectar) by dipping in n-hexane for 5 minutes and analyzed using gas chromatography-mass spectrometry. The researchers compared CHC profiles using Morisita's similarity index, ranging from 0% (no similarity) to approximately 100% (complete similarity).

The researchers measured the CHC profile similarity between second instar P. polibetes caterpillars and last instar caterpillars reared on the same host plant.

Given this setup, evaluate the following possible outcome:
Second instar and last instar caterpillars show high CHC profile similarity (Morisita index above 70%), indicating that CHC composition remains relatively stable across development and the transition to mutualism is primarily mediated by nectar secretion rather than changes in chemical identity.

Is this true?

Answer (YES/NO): NO